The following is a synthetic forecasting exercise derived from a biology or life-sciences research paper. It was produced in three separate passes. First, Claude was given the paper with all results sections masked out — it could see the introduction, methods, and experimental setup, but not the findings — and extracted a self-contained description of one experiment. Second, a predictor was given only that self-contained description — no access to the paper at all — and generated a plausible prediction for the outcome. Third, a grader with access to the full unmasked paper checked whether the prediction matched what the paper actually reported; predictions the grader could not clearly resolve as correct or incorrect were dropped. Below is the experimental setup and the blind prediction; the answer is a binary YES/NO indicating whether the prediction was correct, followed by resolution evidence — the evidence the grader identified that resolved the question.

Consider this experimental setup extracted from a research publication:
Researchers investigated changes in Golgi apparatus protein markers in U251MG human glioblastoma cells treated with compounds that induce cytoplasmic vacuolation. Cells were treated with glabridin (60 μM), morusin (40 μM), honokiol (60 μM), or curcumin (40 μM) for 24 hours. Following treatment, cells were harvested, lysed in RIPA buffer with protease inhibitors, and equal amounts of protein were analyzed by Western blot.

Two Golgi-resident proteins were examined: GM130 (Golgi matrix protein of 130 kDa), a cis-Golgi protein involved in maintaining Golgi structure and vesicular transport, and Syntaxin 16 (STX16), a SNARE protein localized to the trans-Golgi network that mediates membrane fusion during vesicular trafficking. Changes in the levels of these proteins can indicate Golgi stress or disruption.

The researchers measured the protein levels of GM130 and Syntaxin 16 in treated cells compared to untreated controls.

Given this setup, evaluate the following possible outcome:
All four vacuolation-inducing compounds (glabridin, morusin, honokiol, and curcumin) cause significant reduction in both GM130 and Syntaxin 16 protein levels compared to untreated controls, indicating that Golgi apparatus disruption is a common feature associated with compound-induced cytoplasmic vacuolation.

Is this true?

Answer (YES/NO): NO